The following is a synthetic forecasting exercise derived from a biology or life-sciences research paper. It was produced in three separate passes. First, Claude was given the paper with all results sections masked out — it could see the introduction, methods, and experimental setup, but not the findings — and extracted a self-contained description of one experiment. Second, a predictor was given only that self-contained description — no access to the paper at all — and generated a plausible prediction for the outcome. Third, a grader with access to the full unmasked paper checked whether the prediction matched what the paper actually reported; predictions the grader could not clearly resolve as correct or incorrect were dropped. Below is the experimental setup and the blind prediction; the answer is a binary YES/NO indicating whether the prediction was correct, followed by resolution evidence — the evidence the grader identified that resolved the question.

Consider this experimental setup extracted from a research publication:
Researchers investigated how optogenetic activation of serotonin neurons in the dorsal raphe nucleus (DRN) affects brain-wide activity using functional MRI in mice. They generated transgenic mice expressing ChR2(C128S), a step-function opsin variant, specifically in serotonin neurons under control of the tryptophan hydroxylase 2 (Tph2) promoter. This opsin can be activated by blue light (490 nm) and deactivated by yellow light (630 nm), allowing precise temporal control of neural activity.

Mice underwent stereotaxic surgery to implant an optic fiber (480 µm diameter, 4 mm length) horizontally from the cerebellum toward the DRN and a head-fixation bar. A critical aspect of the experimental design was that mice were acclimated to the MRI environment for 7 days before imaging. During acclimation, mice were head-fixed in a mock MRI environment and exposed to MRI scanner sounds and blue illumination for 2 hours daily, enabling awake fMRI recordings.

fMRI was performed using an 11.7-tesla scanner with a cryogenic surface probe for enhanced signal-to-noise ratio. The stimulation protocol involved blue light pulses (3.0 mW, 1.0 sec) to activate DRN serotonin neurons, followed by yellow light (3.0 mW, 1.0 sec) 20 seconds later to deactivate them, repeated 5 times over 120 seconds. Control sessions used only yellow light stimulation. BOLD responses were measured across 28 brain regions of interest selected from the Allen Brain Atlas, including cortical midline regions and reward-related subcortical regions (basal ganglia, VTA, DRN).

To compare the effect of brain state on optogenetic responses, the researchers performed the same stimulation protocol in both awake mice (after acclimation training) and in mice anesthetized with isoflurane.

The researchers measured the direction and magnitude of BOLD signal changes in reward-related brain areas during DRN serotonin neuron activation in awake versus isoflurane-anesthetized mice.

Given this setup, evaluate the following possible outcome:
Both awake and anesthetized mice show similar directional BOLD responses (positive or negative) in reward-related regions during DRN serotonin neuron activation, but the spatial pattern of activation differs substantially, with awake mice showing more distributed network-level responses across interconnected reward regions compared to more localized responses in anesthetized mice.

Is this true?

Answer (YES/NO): NO